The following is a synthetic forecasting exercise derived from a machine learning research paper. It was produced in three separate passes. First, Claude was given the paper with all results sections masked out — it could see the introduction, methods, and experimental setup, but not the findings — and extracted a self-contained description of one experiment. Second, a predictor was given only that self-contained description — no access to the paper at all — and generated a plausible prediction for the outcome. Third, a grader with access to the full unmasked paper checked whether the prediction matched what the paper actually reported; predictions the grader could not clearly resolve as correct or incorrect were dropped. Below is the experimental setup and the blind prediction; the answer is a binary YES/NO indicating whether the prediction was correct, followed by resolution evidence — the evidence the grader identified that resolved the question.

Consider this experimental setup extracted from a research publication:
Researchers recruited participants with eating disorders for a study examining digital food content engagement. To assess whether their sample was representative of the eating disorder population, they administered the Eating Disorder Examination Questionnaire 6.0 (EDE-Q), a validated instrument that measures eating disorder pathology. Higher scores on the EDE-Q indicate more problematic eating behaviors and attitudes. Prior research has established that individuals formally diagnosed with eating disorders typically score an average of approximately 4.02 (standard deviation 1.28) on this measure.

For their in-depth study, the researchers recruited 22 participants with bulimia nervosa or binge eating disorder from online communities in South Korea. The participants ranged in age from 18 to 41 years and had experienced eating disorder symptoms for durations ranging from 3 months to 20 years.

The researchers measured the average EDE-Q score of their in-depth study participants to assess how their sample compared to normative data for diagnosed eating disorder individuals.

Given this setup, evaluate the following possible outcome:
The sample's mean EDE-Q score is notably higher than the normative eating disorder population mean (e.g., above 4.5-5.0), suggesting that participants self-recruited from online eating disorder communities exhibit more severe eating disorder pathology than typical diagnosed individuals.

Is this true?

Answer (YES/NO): NO